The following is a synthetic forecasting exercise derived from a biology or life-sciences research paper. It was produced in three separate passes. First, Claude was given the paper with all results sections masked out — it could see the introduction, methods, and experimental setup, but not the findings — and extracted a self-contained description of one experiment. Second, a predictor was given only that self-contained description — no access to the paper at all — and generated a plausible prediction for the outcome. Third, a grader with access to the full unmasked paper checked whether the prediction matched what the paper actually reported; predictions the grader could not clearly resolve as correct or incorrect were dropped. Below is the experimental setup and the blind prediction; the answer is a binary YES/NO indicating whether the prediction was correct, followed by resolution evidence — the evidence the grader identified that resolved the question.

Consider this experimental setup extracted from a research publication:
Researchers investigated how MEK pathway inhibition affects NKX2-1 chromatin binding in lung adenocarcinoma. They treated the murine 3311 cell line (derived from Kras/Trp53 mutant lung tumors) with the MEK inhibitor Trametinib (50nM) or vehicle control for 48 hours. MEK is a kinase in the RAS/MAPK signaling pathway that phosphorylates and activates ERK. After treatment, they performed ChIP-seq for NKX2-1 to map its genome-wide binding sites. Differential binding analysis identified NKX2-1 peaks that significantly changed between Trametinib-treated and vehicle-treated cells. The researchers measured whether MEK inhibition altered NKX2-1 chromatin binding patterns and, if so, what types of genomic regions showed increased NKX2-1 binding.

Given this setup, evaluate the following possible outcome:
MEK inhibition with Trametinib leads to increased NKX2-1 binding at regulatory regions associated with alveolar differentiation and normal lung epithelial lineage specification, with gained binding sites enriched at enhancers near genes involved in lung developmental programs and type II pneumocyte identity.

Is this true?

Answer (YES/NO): YES